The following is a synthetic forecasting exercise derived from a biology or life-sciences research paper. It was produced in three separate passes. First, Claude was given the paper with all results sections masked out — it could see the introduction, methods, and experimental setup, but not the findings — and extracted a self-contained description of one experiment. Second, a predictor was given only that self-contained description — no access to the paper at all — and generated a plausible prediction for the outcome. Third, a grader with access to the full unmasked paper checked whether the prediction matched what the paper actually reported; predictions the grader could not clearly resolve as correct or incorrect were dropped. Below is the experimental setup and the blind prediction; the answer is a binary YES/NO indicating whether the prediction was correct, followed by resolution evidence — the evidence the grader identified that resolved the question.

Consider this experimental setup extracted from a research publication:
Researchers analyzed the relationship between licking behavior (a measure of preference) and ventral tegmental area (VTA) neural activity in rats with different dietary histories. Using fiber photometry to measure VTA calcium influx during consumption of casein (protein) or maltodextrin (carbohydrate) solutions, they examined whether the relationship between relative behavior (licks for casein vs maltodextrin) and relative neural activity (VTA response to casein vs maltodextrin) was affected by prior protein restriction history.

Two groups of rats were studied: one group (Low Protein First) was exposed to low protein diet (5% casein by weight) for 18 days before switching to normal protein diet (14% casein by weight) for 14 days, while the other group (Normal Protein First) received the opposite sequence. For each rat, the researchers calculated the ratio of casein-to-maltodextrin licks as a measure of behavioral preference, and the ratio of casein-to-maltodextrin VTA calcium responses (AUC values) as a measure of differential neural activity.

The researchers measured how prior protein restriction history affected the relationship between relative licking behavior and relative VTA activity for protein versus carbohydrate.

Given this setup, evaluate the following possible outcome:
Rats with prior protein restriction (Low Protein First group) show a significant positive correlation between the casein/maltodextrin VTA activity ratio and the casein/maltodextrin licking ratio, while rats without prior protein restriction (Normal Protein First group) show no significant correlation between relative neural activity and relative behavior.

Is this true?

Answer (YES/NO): NO